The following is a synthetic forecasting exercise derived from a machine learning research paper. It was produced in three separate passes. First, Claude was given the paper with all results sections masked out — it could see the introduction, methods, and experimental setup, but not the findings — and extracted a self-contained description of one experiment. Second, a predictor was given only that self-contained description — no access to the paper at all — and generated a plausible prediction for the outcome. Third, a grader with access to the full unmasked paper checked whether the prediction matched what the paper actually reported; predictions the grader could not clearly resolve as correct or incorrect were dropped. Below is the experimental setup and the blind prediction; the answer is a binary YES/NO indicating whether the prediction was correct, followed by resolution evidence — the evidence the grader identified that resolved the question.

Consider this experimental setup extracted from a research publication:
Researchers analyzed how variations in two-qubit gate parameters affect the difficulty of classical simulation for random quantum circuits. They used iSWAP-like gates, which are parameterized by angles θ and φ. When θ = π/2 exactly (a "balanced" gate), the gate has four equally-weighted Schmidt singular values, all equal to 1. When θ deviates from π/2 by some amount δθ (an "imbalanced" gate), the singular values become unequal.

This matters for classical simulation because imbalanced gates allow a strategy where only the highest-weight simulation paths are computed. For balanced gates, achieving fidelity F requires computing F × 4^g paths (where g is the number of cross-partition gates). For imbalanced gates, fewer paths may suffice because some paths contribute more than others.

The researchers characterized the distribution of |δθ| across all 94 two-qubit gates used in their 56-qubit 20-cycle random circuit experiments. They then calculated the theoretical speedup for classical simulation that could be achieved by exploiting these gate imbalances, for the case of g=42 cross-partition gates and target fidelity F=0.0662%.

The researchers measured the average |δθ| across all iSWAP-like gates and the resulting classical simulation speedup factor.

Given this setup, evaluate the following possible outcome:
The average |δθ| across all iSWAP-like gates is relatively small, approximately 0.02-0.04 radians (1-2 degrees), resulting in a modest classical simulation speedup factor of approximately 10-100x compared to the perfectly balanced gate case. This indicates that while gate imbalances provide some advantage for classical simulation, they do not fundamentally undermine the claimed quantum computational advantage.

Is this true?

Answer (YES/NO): NO